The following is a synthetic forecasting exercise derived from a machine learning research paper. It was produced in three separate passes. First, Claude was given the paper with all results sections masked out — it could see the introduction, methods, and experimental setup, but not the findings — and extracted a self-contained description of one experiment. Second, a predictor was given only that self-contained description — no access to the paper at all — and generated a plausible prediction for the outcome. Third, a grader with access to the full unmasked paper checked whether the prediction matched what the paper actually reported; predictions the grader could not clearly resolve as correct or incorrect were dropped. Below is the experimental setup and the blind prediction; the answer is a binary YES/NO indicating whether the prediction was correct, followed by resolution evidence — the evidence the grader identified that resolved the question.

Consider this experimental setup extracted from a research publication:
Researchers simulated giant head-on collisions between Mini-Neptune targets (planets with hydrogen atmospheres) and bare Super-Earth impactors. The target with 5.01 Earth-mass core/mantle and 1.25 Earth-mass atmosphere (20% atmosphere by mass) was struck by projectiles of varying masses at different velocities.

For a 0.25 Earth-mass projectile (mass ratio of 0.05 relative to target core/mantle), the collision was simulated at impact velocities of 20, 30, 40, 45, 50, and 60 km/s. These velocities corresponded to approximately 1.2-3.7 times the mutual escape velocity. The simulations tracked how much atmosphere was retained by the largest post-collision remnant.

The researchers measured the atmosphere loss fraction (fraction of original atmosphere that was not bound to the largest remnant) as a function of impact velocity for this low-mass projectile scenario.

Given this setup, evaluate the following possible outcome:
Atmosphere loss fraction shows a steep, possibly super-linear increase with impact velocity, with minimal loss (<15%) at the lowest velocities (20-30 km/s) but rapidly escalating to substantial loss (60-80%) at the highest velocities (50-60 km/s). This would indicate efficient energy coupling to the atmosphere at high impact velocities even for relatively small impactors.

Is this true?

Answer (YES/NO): NO